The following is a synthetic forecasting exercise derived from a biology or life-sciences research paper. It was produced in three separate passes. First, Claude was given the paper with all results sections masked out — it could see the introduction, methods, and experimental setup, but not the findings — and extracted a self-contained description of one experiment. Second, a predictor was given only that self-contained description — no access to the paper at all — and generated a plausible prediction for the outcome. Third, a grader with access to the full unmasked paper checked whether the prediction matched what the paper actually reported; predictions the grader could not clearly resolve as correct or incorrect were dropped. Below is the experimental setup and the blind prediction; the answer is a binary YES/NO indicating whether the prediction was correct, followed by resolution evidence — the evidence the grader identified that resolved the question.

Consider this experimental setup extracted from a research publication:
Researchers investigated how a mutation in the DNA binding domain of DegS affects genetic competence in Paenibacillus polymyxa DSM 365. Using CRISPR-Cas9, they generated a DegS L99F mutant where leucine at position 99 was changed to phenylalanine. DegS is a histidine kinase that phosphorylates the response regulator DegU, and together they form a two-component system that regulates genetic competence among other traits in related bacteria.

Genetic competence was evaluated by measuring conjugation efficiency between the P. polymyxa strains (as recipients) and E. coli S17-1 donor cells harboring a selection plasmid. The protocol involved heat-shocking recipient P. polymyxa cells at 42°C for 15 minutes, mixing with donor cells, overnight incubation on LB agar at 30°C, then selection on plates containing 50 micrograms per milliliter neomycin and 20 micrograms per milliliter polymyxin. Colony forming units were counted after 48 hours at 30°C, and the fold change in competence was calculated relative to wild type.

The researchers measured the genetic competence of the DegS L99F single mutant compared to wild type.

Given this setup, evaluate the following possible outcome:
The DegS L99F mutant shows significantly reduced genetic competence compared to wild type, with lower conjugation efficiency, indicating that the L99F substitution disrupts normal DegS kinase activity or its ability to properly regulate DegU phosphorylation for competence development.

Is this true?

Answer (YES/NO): NO